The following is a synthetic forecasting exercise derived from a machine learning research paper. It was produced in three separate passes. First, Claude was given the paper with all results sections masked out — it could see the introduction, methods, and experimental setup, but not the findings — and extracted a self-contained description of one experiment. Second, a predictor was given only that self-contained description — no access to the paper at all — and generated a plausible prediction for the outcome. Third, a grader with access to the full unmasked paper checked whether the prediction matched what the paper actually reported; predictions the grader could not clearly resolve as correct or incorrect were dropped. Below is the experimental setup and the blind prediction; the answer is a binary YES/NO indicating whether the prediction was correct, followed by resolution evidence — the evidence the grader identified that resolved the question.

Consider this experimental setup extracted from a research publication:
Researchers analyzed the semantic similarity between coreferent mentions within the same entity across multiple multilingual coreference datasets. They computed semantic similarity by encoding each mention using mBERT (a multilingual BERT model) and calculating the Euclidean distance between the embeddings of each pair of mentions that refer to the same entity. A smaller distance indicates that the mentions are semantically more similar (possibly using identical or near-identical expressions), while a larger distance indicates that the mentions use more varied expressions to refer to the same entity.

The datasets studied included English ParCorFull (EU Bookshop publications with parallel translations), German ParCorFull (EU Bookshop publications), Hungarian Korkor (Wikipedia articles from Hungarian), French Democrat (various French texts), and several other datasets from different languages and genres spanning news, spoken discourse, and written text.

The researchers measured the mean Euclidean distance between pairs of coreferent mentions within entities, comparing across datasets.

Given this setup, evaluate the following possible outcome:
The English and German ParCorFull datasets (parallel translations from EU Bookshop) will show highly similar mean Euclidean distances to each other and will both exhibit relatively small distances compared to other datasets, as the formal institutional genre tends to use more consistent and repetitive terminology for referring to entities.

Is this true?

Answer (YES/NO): NO